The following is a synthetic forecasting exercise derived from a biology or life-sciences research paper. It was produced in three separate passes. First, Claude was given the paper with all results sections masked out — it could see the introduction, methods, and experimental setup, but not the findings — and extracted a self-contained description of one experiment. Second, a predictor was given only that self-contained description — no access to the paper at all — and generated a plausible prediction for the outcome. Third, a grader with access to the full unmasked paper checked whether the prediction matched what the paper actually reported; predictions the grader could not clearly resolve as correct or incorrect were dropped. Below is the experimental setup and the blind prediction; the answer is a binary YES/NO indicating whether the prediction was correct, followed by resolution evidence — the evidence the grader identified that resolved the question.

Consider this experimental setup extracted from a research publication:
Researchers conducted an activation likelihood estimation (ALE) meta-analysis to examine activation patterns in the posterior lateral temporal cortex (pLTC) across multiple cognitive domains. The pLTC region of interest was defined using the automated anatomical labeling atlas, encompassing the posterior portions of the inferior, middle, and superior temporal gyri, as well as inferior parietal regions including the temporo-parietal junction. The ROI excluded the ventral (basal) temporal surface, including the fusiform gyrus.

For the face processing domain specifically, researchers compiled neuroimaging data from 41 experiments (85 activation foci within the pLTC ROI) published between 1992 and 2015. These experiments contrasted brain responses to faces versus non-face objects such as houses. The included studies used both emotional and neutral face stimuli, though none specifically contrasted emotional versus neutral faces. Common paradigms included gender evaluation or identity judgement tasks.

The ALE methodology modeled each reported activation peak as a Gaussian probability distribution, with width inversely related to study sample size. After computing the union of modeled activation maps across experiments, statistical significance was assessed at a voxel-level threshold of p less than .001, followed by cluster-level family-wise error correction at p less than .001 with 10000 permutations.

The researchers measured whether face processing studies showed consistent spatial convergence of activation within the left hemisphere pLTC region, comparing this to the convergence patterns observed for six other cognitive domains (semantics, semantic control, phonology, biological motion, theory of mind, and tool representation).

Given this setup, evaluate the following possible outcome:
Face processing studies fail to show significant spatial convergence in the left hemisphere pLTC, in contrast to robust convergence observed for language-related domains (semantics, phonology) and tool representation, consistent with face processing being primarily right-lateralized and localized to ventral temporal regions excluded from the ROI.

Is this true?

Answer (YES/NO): YES